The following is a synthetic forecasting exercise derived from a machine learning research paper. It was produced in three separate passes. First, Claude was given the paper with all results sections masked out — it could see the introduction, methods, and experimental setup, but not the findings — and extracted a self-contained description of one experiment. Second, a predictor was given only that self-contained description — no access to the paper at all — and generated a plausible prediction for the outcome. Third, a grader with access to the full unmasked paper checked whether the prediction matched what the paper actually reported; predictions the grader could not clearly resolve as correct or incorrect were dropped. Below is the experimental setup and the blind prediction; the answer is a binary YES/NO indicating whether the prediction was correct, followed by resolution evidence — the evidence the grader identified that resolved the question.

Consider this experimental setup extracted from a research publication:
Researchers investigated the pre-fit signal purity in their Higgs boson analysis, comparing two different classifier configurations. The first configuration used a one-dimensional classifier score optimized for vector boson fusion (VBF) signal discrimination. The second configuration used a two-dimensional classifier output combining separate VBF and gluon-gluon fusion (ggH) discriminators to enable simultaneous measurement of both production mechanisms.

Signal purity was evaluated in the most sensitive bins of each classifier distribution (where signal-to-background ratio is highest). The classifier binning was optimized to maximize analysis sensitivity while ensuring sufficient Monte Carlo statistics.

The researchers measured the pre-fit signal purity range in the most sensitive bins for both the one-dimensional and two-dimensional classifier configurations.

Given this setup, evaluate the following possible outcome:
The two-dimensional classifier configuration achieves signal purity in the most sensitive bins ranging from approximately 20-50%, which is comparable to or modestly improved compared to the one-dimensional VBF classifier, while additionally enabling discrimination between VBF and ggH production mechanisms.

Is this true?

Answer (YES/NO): NO